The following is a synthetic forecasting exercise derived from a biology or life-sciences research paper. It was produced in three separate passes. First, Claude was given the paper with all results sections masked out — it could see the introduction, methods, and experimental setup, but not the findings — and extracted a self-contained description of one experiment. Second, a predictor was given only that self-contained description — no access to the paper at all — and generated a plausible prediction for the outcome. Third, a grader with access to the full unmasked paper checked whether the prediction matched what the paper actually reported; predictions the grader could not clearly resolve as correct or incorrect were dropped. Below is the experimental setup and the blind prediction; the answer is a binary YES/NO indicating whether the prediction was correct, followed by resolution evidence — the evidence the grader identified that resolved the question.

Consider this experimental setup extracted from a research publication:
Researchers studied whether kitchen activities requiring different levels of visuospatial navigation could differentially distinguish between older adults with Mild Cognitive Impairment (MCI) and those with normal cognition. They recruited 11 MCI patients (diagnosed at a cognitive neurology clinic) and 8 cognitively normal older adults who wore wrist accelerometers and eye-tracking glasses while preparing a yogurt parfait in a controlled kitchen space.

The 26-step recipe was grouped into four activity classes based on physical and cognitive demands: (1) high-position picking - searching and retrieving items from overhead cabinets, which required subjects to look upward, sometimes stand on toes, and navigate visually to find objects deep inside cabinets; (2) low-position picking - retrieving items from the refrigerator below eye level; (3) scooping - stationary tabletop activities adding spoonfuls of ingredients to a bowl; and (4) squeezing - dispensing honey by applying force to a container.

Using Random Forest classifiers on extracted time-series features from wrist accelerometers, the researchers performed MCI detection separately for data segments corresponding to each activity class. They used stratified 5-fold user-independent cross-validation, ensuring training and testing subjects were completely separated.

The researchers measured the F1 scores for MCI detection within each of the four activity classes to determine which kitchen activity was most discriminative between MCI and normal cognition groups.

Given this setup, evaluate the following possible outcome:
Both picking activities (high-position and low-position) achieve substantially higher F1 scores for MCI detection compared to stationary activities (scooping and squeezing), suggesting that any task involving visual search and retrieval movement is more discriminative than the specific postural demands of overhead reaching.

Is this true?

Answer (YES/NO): NO